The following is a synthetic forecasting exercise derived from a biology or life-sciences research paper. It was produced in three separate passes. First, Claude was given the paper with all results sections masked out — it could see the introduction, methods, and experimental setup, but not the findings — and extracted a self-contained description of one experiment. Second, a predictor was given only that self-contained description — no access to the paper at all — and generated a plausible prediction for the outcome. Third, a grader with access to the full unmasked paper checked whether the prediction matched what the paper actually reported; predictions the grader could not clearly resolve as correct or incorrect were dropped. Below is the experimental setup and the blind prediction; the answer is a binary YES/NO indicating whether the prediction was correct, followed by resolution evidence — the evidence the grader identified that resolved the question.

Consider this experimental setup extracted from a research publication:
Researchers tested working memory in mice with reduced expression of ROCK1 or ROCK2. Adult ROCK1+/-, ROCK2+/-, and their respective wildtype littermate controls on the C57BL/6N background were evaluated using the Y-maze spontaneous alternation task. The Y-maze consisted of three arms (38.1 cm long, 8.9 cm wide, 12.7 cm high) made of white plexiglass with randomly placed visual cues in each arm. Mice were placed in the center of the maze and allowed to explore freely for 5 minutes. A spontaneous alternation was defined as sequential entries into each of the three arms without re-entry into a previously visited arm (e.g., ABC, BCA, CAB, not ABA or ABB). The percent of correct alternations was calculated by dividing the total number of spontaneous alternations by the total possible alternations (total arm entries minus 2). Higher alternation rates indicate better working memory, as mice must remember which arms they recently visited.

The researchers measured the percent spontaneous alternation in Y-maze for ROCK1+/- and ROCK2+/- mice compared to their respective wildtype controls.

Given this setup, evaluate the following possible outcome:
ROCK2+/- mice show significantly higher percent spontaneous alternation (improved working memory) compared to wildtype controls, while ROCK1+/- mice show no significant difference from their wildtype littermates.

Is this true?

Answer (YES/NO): NO